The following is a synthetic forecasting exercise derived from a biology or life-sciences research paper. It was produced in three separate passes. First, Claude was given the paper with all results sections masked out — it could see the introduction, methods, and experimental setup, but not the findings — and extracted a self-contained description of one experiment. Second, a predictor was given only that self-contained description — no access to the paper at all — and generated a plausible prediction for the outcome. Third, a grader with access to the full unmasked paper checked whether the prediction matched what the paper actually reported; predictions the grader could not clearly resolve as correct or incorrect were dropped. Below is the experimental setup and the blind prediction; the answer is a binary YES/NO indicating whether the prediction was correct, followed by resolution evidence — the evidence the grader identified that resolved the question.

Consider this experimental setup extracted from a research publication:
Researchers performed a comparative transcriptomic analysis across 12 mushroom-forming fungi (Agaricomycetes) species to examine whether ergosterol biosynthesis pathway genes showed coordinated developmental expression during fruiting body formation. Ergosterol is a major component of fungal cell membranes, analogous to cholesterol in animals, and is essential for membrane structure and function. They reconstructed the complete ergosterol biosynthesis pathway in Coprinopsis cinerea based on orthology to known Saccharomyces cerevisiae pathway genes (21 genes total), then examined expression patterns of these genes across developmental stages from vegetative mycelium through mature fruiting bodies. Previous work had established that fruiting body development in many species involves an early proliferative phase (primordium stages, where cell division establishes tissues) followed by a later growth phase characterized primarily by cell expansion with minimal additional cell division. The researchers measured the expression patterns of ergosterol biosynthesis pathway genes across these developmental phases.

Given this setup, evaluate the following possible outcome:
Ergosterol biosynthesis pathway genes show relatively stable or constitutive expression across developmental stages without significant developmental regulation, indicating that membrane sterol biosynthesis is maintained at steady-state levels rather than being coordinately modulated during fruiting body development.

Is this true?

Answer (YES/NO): NO